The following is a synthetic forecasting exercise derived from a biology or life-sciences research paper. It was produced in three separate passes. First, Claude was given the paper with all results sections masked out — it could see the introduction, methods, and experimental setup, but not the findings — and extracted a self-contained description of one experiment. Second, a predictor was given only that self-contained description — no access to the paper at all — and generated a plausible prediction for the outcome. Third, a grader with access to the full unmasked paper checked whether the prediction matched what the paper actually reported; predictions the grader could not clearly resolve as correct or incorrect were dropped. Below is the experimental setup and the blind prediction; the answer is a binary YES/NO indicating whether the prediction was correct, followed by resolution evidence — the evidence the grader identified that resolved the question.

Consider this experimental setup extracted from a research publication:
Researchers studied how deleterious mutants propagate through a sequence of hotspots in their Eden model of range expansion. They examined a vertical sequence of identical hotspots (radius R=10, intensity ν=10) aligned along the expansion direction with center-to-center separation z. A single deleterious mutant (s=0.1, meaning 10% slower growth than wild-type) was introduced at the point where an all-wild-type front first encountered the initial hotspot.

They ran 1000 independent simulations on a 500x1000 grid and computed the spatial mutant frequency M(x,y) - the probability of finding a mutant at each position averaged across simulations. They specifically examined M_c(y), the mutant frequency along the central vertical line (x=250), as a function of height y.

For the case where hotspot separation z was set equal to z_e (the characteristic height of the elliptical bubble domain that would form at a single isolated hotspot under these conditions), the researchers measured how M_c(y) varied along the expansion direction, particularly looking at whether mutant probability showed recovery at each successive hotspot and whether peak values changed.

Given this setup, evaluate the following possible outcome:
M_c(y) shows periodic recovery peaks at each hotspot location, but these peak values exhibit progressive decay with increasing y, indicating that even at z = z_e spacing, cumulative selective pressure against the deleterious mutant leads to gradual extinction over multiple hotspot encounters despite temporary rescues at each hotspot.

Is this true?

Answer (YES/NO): YES